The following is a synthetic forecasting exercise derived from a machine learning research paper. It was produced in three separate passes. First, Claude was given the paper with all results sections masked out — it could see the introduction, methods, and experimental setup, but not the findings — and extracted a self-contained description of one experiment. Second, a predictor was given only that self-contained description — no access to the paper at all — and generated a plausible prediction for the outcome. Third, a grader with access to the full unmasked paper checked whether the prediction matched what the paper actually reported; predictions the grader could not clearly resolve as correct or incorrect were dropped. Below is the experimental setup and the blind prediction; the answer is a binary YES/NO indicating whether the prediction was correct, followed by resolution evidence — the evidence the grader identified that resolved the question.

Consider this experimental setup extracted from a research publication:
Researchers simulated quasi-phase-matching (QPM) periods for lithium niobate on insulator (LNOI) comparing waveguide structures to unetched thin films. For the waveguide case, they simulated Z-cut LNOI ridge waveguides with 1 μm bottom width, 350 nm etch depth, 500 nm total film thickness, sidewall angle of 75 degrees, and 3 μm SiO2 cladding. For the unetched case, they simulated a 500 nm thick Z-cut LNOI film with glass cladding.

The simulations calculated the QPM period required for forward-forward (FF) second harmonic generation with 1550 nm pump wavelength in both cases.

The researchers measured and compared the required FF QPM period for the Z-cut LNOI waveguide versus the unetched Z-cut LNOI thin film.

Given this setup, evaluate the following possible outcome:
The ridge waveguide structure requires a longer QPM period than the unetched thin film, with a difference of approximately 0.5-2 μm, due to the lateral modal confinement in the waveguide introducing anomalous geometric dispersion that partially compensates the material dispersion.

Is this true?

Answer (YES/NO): NO